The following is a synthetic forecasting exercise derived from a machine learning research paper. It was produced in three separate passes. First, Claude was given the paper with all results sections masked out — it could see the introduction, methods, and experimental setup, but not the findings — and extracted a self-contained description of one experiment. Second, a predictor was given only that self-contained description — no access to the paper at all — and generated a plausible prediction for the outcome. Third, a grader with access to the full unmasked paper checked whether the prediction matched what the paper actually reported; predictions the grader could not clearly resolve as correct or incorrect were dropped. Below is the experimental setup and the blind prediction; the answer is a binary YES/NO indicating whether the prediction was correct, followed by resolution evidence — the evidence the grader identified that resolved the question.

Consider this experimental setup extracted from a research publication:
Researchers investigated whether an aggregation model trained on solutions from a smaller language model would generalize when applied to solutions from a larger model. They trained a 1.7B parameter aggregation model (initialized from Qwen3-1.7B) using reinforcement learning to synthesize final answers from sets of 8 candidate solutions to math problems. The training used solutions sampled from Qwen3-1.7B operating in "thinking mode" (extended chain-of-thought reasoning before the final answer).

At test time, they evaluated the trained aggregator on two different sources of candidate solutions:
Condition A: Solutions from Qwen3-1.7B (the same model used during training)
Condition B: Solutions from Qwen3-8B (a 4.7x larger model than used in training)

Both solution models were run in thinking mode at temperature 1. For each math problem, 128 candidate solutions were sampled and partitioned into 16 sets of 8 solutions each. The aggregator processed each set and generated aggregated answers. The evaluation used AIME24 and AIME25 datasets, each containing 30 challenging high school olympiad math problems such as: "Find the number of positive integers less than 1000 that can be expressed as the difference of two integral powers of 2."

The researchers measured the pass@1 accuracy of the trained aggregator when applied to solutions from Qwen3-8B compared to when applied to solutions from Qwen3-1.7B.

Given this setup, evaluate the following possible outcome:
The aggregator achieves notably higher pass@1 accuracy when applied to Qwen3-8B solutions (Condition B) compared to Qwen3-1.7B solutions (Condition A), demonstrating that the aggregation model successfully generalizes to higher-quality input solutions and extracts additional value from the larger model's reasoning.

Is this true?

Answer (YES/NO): YES